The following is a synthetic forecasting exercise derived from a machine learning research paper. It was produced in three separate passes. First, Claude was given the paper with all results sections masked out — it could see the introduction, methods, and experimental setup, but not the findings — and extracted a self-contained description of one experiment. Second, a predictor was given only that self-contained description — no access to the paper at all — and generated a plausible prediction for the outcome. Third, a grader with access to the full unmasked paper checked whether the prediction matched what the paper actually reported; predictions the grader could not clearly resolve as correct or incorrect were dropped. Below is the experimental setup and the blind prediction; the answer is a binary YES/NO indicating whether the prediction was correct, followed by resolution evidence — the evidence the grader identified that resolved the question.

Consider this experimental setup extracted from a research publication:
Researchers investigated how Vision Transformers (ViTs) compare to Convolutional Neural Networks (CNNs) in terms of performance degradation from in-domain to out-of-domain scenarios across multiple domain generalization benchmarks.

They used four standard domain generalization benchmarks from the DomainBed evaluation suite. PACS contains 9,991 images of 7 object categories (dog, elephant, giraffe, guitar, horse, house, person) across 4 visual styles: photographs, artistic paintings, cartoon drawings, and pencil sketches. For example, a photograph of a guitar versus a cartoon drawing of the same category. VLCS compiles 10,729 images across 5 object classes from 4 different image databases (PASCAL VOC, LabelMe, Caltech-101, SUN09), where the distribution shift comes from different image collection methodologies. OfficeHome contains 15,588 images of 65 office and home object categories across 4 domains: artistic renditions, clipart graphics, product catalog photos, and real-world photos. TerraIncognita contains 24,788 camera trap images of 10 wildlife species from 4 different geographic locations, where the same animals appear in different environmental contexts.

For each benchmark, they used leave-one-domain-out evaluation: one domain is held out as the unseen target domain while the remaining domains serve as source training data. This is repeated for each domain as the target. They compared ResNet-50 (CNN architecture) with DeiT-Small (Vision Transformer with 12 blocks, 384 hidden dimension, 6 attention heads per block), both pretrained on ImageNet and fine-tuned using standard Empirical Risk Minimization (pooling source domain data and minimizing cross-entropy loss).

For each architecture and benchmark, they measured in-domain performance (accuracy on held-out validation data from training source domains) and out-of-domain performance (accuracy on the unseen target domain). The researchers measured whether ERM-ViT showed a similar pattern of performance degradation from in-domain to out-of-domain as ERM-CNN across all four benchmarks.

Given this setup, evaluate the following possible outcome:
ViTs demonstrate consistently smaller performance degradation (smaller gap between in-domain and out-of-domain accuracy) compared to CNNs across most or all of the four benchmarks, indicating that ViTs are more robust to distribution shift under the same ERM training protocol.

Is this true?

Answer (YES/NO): NO